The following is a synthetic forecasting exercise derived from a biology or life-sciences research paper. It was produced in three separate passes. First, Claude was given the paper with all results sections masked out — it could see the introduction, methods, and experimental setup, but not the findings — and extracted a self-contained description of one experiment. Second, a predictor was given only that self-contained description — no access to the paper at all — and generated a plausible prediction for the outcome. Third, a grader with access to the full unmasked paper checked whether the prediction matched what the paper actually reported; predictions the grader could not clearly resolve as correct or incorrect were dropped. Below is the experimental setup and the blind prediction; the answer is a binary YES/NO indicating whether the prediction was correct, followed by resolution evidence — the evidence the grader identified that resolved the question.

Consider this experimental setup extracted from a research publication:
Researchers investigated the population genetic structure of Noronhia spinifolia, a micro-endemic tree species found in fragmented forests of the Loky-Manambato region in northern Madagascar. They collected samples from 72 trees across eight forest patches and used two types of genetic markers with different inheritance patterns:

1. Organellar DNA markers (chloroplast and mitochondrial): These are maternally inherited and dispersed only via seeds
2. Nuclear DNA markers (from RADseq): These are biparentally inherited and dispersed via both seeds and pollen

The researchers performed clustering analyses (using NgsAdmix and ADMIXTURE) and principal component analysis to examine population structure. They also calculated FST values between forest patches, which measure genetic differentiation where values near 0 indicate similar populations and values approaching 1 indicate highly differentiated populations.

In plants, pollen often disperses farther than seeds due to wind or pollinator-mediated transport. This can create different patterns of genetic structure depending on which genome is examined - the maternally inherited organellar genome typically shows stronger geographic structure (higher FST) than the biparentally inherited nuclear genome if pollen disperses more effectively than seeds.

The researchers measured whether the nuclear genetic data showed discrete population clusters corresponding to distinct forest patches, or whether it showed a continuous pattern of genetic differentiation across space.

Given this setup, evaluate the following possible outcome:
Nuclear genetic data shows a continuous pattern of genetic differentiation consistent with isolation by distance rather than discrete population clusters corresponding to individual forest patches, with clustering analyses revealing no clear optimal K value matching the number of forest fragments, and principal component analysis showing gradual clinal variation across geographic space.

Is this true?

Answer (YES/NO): YES